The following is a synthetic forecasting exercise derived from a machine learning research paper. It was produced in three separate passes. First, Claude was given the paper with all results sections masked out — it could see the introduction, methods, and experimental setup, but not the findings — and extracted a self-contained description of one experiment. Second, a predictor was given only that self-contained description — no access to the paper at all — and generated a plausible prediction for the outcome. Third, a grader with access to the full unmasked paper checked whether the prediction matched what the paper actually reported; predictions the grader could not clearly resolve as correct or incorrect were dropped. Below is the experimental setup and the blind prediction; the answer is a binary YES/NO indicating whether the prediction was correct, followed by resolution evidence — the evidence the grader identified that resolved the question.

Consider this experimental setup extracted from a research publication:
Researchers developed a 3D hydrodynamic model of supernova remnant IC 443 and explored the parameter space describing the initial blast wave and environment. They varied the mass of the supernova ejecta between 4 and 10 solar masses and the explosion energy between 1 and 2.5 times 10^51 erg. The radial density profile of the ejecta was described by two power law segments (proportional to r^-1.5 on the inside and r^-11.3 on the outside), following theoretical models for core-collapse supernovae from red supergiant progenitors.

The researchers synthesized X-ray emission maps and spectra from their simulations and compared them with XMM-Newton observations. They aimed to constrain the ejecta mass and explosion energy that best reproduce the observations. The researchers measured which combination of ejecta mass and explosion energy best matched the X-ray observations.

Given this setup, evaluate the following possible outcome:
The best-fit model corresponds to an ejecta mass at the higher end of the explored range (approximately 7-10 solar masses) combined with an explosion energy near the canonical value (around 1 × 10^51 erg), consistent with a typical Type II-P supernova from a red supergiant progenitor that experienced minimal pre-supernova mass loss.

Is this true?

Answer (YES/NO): YES